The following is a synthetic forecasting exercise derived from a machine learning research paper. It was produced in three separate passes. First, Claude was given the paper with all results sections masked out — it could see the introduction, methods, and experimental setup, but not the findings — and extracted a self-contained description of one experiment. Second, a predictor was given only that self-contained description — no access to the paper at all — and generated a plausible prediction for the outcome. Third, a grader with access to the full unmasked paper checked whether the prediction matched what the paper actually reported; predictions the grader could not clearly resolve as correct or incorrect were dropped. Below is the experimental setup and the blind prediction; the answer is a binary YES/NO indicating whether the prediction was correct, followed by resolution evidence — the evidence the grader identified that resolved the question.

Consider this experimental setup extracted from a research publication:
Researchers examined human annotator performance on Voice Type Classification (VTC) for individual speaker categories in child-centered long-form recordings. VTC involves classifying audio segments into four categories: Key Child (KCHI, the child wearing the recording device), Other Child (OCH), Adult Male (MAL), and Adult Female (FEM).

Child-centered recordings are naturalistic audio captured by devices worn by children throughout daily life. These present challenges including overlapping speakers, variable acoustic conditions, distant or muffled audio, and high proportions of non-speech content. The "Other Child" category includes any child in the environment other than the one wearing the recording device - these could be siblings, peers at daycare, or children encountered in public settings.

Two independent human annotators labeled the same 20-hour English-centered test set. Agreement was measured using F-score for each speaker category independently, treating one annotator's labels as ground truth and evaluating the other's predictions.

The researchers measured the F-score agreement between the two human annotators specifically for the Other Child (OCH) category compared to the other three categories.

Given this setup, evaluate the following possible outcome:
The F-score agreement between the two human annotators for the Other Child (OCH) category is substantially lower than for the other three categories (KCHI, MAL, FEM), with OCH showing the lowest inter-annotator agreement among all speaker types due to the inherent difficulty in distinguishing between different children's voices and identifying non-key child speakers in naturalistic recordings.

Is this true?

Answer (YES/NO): YES